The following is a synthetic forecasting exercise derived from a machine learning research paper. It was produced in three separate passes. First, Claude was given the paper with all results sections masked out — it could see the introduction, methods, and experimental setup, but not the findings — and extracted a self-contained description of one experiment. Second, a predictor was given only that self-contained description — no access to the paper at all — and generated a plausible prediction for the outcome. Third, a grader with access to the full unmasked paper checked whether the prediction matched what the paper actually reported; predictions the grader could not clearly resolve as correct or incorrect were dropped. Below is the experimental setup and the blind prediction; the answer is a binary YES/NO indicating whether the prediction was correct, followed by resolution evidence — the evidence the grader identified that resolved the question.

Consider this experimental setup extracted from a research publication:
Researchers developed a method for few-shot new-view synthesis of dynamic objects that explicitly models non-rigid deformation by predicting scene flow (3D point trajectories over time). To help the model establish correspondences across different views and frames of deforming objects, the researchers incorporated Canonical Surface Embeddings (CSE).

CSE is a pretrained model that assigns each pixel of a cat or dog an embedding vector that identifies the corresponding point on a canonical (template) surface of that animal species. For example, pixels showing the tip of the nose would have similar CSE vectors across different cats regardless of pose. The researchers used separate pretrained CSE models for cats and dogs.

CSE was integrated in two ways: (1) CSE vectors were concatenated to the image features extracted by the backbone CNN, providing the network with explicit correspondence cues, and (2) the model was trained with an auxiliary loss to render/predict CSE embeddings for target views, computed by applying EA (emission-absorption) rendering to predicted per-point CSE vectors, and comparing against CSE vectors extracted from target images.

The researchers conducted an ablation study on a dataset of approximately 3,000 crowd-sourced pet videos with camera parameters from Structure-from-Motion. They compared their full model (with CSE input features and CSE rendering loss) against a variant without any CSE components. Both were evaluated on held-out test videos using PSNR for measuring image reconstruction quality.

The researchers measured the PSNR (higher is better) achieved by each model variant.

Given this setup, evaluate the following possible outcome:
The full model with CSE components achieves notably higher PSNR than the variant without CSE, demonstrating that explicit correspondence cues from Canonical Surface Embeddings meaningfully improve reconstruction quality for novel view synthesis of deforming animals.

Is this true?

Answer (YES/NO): YES